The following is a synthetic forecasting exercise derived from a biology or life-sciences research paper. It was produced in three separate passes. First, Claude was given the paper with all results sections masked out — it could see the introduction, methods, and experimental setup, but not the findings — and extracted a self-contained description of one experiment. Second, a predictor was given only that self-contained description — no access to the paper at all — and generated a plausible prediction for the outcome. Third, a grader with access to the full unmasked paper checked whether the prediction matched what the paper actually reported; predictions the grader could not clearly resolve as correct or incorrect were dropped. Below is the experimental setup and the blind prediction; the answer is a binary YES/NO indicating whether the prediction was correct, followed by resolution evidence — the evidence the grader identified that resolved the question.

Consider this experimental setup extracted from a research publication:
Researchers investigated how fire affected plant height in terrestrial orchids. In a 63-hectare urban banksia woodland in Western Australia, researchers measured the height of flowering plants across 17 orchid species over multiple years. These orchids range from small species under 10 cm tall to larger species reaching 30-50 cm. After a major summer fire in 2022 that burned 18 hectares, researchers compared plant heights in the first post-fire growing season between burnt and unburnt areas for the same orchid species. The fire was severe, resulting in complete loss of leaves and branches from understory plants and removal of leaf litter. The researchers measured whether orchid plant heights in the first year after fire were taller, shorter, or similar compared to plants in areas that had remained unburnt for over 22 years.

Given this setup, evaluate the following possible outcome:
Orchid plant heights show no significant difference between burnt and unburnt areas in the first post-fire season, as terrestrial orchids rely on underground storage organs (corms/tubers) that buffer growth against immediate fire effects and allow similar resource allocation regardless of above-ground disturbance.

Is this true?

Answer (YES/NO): NO